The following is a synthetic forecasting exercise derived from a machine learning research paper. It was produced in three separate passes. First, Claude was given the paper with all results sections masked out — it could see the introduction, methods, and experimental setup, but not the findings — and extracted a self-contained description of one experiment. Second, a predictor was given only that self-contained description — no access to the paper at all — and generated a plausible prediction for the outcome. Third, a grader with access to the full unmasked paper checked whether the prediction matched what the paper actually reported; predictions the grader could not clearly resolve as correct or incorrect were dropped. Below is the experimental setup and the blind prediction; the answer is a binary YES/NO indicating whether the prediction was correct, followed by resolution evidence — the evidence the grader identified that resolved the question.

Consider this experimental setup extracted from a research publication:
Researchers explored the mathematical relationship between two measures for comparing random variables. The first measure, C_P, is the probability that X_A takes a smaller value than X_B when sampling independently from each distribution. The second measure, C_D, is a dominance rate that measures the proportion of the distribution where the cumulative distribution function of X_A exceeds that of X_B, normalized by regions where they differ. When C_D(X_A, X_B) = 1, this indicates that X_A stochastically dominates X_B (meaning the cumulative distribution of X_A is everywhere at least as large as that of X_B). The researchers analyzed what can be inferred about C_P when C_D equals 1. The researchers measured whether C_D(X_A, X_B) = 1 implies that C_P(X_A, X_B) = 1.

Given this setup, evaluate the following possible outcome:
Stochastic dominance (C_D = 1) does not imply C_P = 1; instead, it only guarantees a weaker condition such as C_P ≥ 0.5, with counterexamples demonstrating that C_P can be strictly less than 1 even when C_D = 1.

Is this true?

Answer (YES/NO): YES